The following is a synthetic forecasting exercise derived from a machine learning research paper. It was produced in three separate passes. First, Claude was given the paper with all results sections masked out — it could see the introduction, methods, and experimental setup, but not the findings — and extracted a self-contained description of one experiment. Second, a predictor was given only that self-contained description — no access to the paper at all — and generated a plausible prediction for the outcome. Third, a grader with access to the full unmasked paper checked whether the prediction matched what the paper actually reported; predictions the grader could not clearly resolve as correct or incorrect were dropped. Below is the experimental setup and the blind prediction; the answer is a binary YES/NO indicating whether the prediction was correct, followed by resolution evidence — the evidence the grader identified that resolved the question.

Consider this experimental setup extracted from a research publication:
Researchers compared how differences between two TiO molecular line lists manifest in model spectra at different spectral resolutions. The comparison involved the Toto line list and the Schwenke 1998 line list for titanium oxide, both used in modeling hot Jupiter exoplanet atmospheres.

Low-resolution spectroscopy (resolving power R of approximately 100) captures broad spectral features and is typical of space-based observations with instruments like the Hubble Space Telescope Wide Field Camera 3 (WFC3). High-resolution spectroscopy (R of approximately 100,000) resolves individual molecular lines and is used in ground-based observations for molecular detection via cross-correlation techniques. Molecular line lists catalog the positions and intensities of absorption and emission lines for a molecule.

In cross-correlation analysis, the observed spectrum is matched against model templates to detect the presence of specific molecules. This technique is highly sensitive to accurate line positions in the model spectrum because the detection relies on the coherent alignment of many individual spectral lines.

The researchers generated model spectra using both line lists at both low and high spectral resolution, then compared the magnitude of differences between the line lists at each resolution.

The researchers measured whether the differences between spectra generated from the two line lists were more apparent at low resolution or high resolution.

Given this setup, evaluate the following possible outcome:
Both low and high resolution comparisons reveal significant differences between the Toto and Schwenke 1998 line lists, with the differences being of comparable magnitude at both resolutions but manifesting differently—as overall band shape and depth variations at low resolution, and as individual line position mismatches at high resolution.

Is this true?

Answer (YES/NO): NO